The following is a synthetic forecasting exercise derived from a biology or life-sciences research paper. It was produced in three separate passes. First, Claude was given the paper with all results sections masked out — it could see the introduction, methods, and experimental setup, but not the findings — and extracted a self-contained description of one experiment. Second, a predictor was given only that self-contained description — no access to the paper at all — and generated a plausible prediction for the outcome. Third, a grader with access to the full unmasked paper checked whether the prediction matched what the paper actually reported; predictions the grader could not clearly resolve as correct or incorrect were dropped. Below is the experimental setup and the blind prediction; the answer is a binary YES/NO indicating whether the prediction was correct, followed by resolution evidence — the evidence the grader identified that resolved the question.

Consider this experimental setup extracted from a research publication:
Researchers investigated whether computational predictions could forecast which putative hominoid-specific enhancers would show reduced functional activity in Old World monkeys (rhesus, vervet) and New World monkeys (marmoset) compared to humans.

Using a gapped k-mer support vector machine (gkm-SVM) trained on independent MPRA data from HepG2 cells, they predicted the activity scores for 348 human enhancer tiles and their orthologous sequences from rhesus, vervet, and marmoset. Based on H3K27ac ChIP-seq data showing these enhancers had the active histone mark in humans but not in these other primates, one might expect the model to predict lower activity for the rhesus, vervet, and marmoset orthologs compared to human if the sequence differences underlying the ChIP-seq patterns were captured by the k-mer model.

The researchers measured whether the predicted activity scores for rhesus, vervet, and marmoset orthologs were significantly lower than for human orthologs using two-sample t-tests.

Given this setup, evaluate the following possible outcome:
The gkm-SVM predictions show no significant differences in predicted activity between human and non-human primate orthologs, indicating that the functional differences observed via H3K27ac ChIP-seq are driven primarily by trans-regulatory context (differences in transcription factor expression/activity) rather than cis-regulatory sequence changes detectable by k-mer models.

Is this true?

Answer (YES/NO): NO